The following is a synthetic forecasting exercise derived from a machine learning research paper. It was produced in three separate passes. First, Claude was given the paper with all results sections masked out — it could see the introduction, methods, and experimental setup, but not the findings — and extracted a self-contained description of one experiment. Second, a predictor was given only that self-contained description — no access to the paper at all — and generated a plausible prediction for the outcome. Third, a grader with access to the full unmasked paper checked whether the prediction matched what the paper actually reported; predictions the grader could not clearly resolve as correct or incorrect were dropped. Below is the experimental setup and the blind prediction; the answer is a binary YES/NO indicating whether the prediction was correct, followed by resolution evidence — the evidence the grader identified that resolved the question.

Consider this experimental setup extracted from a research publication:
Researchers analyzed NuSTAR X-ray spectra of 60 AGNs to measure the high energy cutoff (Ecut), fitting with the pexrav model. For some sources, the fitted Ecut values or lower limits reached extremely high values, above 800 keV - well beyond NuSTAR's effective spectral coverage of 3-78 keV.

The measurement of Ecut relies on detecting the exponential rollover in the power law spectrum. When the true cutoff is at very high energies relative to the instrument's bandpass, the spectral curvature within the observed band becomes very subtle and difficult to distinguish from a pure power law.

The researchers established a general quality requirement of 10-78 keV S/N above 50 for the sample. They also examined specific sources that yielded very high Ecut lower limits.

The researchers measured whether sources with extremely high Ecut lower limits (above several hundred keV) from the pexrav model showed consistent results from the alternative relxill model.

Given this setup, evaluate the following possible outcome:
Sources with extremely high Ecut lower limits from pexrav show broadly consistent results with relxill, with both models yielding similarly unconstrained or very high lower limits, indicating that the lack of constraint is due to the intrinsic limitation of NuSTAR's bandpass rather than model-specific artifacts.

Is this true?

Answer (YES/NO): YES